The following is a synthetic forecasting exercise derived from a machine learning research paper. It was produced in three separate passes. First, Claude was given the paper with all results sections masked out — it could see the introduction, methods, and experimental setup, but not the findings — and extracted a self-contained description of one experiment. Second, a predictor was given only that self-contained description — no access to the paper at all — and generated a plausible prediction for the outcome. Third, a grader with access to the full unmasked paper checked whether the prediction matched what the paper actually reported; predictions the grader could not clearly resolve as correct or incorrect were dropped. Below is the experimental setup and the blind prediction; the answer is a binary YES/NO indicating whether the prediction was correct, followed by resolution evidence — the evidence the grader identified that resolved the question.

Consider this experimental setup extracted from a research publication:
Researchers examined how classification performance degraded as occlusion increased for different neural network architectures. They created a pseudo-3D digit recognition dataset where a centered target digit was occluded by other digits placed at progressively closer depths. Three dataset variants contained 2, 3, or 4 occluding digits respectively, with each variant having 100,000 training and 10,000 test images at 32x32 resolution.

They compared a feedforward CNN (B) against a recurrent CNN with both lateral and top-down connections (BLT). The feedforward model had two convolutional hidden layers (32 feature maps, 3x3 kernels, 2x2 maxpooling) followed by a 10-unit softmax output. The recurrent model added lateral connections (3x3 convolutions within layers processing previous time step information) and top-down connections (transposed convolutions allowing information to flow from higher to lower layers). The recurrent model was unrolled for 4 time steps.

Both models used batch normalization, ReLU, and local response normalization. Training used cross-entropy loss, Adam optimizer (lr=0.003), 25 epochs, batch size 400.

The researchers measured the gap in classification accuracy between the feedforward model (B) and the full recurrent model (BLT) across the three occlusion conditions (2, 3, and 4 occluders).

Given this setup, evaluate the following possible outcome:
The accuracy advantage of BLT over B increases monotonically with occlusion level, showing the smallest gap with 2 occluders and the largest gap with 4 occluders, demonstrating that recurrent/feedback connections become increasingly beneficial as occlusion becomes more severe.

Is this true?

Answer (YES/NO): YES